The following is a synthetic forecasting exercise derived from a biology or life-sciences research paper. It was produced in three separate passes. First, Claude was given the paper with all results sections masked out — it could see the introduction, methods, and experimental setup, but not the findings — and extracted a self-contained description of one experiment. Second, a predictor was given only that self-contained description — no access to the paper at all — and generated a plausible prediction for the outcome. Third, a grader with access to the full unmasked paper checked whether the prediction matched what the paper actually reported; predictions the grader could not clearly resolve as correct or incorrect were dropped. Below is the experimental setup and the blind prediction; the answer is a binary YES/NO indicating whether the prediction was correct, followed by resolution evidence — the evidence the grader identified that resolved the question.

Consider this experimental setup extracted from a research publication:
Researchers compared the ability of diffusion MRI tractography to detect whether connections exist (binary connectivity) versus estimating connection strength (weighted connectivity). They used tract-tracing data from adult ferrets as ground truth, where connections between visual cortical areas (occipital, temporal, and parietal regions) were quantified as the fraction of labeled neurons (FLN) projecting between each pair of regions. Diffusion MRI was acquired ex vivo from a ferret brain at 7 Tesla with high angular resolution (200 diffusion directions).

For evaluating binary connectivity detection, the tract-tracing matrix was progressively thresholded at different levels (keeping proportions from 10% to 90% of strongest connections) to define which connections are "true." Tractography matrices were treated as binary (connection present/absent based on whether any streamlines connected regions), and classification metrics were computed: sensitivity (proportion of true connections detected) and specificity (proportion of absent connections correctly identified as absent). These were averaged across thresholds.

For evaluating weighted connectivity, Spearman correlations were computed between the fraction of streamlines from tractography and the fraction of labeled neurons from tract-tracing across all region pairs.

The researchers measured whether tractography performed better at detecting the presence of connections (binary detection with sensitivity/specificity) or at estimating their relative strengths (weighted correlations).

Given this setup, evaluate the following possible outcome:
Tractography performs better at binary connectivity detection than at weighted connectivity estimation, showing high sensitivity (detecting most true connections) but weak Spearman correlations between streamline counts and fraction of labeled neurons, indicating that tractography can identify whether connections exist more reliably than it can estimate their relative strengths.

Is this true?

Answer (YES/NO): NO